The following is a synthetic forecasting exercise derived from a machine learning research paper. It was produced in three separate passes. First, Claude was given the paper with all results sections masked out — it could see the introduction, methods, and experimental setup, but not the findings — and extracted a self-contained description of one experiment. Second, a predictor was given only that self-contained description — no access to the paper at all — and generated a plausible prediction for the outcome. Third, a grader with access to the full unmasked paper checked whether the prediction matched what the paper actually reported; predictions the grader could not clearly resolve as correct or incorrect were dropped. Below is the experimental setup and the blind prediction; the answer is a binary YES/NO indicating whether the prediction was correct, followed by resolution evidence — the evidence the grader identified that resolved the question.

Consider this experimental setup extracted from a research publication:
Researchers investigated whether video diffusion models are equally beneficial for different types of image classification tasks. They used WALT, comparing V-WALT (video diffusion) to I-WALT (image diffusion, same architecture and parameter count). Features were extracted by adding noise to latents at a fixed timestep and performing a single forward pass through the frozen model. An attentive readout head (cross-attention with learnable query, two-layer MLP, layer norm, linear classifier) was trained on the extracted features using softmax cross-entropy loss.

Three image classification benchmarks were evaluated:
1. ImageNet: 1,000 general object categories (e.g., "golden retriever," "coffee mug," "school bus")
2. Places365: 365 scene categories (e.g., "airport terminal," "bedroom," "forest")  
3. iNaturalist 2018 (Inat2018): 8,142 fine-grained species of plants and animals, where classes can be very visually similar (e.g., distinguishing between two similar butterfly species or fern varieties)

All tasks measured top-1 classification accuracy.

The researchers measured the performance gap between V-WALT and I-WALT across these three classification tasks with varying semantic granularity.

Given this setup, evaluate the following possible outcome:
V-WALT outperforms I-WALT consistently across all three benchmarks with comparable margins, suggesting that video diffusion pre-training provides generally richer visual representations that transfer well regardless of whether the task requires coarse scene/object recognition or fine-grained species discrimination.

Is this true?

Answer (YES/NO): NO